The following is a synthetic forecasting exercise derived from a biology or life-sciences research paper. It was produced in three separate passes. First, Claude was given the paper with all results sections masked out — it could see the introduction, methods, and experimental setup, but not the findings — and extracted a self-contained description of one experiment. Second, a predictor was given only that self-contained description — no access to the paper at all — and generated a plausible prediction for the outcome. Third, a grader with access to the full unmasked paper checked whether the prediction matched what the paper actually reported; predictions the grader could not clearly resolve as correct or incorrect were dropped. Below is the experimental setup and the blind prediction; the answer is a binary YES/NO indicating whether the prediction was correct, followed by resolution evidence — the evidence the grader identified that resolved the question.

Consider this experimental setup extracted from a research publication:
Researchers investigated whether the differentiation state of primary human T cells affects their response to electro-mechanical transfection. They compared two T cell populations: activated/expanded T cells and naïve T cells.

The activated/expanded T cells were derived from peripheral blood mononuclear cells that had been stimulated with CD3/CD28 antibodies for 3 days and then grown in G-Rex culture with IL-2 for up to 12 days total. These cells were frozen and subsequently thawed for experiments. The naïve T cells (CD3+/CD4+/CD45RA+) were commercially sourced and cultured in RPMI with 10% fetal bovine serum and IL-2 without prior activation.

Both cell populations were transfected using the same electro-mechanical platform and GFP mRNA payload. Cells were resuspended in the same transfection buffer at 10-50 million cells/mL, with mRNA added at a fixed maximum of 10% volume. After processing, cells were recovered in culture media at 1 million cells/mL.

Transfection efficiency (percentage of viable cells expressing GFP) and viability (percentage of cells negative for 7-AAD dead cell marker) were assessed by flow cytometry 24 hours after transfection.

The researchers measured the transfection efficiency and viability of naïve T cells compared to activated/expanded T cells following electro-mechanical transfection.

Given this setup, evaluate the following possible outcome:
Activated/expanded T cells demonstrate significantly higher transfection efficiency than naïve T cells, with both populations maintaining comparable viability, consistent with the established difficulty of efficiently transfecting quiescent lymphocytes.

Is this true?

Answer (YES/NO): NO